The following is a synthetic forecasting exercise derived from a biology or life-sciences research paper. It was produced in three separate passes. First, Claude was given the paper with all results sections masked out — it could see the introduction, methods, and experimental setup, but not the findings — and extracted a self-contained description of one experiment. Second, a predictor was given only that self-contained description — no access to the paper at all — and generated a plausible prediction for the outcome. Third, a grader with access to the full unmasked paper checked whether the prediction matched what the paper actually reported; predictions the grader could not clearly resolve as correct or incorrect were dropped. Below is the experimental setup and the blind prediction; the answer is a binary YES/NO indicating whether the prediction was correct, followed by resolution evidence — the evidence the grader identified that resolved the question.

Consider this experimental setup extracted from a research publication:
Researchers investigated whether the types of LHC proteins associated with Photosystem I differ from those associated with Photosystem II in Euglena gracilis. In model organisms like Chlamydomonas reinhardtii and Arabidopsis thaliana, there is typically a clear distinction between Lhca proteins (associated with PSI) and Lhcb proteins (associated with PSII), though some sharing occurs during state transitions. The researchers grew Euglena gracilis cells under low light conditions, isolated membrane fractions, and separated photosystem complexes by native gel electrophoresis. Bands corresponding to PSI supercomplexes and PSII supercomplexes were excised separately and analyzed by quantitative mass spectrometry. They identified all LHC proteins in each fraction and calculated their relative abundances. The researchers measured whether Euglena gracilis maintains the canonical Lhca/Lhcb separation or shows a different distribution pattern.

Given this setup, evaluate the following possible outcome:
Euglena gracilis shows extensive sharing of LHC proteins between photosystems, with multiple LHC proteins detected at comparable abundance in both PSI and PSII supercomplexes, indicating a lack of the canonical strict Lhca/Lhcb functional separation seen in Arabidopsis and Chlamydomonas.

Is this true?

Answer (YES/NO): NO